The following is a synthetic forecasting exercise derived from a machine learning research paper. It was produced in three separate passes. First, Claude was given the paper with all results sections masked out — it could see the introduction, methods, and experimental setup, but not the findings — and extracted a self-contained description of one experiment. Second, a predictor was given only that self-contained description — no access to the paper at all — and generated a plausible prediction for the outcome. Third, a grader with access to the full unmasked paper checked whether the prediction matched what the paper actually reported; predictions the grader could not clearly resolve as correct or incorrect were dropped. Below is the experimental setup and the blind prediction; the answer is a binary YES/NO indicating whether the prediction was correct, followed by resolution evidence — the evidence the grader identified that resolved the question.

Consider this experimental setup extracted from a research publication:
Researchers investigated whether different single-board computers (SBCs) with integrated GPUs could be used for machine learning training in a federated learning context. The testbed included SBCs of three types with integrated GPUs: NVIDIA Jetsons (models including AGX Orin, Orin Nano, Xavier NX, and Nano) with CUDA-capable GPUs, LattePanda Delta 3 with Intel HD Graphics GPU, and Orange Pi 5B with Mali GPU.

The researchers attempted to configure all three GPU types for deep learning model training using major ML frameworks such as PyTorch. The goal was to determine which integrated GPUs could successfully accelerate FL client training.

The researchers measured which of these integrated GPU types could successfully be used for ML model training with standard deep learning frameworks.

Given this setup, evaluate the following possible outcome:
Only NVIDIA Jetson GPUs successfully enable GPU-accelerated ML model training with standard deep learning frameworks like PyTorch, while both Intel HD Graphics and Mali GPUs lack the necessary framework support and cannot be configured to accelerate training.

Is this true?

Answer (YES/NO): YES